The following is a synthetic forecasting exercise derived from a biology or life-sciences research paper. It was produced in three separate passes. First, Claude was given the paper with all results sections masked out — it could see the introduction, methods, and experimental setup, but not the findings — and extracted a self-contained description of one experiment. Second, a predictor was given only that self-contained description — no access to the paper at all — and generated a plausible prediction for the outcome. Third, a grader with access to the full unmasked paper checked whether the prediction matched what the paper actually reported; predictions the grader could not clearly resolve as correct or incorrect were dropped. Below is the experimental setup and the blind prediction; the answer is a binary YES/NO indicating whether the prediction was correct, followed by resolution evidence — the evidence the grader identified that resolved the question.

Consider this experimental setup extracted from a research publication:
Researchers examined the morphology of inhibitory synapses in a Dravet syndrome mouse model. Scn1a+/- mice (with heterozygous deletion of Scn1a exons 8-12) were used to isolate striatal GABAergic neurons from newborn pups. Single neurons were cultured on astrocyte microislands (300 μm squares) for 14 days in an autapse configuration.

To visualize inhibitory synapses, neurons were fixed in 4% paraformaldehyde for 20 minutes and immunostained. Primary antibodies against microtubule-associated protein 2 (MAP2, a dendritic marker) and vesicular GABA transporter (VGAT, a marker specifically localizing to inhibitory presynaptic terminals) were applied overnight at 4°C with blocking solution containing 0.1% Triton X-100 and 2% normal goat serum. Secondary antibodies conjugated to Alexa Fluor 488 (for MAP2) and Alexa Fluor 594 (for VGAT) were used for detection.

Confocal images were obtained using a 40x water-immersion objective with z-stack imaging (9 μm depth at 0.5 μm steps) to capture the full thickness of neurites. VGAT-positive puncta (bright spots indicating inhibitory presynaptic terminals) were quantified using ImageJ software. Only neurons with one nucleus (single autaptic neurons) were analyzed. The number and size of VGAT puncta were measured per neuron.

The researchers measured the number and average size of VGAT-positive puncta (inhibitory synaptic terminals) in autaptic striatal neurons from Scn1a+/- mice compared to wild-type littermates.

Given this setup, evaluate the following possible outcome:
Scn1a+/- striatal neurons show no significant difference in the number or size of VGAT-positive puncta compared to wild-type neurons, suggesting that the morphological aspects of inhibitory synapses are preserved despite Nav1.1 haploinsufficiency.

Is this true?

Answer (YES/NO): NO